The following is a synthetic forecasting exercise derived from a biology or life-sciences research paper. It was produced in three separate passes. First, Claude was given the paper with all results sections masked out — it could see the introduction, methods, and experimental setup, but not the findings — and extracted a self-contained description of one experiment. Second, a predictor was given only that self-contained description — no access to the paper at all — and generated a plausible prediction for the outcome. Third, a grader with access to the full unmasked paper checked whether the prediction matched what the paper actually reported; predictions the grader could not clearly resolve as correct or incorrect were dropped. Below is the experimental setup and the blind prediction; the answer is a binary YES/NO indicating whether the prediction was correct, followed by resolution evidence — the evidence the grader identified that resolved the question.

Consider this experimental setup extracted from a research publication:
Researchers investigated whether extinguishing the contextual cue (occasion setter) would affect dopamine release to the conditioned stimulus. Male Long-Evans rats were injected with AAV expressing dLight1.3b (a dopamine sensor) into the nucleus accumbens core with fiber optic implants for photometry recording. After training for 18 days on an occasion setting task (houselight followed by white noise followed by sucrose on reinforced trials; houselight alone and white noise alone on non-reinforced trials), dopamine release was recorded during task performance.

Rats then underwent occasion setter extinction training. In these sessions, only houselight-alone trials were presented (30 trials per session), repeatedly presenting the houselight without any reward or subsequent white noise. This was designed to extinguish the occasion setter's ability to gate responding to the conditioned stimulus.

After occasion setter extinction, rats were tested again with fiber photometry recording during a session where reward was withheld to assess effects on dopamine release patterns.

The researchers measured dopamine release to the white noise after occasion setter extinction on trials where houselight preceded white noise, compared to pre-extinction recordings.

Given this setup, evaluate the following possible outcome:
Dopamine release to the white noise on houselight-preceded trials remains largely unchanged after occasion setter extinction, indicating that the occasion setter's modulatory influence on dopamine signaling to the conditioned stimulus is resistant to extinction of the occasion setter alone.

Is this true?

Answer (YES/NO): YES